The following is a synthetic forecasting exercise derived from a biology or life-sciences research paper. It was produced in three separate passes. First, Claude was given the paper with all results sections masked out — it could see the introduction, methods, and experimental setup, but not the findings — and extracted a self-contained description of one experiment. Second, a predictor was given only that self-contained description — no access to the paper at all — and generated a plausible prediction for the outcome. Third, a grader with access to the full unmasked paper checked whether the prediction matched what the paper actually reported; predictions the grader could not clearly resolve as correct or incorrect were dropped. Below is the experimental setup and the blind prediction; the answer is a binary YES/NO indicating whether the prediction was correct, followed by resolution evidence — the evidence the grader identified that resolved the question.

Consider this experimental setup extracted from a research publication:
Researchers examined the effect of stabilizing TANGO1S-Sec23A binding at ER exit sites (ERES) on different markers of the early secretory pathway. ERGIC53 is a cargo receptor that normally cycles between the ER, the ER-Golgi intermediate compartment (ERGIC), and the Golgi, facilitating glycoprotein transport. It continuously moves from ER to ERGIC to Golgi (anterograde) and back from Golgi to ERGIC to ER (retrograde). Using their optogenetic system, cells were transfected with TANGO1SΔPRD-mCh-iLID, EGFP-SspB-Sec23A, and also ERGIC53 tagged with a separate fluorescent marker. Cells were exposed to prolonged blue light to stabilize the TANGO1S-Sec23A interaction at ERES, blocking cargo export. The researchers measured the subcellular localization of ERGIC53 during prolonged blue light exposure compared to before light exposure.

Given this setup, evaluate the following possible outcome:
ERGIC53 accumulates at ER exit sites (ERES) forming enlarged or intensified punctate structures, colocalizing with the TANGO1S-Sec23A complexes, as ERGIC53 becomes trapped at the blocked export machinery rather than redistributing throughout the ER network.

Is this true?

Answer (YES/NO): YES